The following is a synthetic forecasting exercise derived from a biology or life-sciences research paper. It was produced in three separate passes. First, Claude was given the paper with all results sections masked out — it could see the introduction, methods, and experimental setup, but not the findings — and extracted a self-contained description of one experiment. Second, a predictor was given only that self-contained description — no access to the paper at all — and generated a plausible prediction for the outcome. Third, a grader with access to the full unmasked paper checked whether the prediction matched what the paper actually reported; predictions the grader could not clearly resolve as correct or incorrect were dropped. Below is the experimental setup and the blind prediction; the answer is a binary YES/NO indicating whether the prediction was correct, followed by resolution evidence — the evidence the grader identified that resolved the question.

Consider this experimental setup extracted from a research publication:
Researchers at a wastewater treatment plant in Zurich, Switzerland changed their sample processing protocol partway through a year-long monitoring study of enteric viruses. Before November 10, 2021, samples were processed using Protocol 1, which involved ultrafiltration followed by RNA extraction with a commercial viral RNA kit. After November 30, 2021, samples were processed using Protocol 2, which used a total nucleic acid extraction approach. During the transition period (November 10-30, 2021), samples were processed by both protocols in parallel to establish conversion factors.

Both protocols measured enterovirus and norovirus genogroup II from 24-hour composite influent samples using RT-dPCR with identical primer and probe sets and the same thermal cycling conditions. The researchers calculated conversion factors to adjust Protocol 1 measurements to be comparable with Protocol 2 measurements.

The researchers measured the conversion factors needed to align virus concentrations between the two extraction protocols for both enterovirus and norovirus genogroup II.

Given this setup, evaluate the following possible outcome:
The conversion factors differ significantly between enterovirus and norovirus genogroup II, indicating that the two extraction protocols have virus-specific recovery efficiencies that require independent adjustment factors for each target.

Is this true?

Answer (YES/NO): YES